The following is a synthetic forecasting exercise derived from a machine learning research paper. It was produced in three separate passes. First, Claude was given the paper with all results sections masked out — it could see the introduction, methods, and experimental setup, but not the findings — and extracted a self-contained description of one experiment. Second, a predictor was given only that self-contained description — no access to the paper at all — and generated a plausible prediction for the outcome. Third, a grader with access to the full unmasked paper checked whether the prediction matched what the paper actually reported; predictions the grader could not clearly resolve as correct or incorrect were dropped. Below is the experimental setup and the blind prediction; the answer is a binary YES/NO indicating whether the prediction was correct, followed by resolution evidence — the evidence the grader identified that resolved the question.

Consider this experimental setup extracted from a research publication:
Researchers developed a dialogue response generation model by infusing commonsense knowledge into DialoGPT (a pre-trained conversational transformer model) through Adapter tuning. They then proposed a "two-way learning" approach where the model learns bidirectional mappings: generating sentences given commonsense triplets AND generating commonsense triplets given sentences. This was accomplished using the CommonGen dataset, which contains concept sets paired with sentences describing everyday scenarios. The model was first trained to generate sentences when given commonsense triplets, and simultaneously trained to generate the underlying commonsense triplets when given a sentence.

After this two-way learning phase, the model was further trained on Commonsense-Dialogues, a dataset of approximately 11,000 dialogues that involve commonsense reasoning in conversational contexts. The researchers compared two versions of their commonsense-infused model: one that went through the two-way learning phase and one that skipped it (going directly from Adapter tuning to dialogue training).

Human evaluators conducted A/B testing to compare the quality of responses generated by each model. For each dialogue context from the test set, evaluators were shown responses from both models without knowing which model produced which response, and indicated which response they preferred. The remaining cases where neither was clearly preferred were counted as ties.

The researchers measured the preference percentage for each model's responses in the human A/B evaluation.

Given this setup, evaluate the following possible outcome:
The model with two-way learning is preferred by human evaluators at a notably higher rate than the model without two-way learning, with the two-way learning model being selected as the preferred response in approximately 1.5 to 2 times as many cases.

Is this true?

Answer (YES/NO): NO